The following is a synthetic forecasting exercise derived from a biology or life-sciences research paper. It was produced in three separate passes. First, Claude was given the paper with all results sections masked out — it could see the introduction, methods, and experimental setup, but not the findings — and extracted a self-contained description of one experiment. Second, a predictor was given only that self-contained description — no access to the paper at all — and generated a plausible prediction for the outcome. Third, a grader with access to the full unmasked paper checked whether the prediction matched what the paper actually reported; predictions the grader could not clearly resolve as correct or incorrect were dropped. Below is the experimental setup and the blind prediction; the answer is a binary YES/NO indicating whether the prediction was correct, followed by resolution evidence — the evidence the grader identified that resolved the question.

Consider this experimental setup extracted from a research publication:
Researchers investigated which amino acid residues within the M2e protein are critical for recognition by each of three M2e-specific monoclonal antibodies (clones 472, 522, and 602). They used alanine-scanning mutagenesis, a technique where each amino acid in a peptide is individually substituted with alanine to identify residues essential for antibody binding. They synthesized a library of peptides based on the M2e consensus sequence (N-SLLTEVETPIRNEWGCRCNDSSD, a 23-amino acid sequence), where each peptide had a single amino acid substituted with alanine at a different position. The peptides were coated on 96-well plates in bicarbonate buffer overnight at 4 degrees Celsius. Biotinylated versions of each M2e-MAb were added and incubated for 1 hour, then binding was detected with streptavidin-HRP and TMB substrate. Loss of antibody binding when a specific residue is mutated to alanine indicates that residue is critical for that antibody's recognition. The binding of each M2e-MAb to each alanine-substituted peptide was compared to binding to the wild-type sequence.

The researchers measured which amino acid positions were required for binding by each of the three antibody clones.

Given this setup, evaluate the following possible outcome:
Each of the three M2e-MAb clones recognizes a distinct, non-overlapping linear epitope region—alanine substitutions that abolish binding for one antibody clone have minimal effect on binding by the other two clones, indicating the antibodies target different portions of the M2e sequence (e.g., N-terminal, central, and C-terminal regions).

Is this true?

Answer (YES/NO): NO